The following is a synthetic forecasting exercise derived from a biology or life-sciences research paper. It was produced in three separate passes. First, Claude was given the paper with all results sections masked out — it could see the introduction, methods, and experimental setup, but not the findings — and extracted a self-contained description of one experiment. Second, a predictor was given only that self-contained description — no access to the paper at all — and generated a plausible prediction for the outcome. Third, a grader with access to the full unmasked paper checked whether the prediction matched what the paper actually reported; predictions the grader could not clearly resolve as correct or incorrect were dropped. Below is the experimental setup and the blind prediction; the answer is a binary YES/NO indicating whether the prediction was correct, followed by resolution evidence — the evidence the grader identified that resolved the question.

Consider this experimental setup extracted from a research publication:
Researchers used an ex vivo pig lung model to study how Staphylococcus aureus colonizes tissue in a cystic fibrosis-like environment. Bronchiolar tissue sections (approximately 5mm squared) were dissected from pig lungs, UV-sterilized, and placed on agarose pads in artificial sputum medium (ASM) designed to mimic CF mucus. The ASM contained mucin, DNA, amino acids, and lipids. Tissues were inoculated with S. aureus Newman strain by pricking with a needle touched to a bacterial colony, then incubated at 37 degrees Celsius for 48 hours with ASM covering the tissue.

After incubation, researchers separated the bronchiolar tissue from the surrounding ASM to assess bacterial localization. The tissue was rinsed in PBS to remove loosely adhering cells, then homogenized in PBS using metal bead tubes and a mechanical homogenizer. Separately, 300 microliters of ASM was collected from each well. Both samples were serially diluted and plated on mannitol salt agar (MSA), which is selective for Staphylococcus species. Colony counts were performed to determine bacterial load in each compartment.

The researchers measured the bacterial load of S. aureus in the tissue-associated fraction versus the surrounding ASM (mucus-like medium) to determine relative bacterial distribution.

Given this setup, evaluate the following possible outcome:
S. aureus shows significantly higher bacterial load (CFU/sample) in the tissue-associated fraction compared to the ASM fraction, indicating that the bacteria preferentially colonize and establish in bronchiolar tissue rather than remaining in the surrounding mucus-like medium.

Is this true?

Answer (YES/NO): NO